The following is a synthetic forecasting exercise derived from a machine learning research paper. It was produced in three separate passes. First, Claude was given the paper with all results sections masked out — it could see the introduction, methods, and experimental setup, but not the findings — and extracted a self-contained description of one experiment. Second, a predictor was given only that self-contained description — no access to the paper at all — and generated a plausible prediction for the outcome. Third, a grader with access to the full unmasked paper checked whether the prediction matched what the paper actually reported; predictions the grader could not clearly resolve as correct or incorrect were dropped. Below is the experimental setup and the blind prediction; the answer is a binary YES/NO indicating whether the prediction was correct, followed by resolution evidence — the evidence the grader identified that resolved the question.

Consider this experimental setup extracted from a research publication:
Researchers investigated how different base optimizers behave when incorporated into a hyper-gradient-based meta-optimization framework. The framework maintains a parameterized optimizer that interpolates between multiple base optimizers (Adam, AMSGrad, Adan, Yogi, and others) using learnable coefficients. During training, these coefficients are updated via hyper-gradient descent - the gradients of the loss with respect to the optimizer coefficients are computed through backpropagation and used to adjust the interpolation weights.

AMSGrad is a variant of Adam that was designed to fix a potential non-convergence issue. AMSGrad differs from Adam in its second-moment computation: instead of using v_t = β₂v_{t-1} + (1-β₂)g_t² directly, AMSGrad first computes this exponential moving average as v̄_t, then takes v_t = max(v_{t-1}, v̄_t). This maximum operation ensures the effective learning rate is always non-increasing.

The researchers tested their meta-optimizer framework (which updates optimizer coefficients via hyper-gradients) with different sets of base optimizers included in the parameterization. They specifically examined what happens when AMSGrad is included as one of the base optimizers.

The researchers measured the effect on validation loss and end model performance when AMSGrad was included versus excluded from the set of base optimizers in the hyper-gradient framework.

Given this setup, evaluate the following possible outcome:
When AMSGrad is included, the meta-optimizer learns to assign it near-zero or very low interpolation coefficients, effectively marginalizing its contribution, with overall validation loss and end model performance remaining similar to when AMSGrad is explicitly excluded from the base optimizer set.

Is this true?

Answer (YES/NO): NO